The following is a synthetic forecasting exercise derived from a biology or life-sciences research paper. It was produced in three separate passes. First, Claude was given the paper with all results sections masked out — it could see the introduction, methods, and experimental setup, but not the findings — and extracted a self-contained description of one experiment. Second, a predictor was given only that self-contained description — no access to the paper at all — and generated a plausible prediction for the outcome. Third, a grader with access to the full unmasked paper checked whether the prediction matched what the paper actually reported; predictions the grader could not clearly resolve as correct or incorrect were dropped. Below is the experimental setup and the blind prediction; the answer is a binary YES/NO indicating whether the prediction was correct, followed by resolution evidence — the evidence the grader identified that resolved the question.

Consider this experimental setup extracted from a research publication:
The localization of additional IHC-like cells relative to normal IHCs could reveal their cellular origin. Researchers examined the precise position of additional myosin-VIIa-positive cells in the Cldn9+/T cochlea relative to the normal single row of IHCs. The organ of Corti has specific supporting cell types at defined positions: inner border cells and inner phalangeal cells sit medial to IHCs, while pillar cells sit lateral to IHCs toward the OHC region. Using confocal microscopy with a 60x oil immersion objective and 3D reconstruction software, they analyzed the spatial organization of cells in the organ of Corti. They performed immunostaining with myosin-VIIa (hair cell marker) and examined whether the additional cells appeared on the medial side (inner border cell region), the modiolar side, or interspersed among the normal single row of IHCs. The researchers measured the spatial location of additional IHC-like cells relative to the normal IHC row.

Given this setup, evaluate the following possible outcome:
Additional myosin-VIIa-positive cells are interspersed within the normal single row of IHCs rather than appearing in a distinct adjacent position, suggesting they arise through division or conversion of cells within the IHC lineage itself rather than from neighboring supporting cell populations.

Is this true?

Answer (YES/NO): NO